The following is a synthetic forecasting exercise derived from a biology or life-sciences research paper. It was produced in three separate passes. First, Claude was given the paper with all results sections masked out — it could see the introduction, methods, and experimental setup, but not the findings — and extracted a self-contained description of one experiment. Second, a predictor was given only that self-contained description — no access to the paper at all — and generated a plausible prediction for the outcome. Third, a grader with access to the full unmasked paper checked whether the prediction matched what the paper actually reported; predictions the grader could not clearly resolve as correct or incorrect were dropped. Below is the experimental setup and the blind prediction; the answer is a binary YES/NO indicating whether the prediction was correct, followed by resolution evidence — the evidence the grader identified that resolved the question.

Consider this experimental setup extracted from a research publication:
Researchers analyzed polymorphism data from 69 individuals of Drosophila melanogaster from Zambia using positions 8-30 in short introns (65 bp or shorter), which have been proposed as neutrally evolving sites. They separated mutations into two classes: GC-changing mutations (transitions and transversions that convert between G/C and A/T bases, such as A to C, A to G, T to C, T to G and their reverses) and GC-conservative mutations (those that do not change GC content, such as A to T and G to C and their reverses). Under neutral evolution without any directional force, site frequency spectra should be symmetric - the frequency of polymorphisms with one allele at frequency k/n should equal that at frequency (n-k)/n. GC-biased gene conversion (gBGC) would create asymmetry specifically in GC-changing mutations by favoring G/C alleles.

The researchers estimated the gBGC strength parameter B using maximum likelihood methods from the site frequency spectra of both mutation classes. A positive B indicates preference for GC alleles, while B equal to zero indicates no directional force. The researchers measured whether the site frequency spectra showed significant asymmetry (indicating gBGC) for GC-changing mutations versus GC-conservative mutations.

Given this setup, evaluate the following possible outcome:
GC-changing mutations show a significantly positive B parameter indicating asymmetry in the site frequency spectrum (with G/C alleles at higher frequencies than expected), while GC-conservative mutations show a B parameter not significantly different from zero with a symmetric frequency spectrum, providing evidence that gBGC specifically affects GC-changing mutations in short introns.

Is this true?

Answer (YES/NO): YES